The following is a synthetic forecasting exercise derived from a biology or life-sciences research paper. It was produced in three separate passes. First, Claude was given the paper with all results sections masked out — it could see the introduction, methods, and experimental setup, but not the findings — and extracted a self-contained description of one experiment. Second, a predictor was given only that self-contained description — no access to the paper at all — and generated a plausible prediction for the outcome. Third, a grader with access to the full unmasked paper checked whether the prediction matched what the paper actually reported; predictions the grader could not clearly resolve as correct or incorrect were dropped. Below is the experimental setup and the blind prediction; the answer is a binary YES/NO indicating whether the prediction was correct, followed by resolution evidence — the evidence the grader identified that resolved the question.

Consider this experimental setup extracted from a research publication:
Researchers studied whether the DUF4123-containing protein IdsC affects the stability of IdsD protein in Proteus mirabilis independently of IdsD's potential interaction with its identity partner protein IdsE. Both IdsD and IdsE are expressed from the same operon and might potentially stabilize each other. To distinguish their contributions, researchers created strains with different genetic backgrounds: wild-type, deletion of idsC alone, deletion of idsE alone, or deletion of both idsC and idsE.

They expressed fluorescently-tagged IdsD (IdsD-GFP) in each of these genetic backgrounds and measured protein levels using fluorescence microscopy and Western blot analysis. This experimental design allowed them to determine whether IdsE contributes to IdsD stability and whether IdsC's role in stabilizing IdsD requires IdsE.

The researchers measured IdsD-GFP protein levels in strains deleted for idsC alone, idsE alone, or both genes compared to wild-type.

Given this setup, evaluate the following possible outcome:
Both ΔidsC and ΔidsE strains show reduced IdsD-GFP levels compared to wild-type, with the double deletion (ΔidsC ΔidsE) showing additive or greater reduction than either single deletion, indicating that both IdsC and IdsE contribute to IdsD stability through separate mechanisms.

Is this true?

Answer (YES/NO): NO